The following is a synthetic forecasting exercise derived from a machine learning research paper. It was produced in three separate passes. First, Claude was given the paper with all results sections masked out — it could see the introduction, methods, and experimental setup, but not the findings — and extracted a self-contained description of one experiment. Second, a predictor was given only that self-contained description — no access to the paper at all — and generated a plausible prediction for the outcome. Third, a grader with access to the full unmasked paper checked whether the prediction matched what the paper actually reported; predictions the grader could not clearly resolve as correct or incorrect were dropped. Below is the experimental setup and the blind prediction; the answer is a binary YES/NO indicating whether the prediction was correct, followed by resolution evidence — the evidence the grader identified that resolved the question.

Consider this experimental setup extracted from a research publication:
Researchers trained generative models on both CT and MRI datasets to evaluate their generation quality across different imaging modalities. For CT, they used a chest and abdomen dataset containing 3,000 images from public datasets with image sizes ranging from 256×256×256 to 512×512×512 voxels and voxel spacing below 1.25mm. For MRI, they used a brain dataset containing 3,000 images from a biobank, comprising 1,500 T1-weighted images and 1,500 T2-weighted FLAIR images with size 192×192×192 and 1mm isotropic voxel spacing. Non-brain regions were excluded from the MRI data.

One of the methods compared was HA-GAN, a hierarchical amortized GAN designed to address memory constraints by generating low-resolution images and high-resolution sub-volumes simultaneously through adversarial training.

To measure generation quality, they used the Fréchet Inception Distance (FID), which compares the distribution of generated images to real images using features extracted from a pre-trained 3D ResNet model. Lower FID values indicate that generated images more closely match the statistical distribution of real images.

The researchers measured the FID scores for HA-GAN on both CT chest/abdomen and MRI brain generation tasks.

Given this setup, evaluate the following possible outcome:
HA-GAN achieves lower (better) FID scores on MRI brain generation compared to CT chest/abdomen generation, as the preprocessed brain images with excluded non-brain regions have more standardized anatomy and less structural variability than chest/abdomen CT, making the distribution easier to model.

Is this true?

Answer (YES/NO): NO